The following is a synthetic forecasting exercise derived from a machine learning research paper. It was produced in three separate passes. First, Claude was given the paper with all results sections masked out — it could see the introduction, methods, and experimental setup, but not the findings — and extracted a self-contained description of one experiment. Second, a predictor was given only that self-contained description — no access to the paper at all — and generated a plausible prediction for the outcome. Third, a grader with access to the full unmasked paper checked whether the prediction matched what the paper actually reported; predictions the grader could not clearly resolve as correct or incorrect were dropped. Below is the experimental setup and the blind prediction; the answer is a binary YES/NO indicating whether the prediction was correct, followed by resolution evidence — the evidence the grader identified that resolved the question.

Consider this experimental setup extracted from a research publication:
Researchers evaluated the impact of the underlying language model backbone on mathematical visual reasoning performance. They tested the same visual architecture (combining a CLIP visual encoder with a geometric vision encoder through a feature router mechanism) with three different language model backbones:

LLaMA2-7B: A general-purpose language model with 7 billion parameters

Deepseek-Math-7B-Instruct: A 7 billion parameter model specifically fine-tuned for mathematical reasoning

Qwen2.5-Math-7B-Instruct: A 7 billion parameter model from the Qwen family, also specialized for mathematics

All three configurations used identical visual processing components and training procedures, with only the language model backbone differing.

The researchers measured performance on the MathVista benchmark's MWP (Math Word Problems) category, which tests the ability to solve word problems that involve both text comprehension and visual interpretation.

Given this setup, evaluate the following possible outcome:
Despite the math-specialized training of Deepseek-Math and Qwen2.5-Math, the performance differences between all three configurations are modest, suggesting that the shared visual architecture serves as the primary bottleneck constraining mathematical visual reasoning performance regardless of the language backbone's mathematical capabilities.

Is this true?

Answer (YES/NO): NO